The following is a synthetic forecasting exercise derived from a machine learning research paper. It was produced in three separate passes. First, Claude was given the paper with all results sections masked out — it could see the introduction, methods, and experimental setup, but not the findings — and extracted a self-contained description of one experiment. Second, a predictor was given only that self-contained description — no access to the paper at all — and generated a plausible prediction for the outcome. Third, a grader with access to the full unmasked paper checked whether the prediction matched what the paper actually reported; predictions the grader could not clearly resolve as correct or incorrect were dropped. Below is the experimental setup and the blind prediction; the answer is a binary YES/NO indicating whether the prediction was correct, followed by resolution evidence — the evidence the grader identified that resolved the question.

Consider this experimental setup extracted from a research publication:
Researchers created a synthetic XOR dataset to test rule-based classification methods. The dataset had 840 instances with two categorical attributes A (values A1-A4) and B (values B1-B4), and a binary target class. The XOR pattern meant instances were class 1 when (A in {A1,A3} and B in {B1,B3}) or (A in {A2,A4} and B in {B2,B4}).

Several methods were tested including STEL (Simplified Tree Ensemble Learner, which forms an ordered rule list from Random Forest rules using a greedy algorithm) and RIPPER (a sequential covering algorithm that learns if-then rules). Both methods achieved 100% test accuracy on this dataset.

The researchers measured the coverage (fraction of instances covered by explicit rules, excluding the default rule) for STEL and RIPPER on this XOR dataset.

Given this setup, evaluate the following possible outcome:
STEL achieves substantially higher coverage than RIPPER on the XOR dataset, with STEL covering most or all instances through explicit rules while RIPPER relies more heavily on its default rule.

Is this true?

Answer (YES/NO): NO